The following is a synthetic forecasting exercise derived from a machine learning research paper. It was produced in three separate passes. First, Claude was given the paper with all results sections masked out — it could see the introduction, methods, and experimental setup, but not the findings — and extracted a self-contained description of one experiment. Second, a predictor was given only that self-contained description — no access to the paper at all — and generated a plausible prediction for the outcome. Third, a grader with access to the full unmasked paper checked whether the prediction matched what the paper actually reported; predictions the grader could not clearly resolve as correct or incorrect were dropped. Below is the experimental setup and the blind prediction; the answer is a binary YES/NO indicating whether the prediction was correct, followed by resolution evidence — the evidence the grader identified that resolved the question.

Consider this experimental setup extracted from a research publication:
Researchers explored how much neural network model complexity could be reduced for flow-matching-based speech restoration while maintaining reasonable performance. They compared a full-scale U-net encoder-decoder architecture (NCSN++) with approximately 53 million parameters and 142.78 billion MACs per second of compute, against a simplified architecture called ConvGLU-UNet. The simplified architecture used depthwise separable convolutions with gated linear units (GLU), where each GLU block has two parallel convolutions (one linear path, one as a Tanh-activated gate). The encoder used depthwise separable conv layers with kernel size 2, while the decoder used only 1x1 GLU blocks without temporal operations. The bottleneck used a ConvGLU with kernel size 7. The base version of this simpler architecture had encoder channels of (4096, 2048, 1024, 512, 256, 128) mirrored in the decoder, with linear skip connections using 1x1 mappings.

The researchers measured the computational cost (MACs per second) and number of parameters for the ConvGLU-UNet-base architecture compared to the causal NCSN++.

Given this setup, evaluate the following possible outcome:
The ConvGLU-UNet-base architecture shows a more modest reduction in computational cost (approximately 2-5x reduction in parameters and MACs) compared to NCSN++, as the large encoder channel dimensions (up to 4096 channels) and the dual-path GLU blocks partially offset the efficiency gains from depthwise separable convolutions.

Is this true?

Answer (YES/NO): NO